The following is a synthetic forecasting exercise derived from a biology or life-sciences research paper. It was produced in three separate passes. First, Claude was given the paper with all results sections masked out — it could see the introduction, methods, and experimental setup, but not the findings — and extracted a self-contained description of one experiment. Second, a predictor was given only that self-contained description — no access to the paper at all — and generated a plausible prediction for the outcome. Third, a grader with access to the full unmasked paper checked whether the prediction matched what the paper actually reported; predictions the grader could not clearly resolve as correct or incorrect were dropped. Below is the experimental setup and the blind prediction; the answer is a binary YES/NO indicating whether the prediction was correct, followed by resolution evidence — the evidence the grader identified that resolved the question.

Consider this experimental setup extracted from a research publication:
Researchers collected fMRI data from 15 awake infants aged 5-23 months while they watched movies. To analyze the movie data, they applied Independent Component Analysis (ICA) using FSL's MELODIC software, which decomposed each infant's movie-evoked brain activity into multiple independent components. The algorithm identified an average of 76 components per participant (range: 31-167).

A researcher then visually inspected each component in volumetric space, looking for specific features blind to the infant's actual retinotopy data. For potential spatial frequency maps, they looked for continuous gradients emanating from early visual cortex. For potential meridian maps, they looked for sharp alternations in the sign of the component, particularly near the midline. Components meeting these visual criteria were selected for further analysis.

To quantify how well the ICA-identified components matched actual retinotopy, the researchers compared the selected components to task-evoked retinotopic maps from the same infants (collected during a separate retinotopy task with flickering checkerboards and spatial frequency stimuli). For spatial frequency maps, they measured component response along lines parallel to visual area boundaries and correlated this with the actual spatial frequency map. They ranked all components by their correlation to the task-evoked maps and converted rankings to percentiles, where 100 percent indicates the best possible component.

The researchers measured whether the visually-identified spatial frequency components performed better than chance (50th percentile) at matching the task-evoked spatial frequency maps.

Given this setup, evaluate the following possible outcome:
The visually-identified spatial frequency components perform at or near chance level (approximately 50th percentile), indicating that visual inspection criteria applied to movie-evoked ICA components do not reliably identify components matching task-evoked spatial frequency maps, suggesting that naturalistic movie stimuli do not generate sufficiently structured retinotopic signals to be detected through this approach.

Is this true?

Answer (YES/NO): NO